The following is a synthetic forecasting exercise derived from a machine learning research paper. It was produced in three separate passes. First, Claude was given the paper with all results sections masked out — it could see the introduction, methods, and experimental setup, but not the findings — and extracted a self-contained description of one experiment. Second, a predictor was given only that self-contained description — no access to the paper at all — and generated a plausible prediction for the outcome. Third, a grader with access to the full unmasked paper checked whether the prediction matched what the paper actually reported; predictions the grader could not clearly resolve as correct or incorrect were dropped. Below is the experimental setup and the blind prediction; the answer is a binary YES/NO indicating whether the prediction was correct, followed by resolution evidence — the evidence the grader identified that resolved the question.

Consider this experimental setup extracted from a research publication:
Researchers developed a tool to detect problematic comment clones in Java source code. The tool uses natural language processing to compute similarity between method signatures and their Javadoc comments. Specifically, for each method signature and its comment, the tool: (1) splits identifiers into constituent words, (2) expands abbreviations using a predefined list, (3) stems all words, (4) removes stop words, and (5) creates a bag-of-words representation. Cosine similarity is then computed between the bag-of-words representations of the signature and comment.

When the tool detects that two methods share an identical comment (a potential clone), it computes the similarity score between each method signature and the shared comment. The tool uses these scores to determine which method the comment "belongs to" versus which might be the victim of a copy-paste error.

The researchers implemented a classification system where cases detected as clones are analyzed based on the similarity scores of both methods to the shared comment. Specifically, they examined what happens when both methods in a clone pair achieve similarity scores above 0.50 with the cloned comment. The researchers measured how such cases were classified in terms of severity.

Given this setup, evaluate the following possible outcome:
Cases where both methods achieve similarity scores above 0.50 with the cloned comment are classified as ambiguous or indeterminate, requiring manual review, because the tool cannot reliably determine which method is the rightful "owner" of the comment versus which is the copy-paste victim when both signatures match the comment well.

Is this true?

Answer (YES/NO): NO